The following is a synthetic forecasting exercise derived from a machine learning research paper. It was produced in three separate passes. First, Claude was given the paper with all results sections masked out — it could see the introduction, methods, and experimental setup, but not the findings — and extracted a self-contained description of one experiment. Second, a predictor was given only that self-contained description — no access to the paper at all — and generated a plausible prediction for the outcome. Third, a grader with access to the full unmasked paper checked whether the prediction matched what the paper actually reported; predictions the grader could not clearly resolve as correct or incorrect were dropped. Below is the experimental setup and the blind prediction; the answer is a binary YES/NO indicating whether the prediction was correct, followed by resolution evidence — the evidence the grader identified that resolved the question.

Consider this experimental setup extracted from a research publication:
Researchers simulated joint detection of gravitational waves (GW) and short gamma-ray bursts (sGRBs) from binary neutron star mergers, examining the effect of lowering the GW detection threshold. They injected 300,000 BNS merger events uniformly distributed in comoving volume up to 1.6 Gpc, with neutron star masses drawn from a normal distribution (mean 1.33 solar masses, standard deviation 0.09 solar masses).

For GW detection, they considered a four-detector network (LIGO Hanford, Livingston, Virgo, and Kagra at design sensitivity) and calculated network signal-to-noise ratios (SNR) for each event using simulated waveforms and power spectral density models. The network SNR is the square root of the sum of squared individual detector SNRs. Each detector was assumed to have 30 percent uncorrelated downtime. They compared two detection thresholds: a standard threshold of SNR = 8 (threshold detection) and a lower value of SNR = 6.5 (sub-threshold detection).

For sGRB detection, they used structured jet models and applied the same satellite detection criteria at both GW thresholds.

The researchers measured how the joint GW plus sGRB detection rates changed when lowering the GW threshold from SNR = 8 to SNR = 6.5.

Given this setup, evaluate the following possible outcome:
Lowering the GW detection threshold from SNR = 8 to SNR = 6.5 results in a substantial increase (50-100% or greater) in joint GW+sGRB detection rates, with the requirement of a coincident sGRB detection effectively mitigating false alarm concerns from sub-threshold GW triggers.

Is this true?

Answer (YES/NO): NO